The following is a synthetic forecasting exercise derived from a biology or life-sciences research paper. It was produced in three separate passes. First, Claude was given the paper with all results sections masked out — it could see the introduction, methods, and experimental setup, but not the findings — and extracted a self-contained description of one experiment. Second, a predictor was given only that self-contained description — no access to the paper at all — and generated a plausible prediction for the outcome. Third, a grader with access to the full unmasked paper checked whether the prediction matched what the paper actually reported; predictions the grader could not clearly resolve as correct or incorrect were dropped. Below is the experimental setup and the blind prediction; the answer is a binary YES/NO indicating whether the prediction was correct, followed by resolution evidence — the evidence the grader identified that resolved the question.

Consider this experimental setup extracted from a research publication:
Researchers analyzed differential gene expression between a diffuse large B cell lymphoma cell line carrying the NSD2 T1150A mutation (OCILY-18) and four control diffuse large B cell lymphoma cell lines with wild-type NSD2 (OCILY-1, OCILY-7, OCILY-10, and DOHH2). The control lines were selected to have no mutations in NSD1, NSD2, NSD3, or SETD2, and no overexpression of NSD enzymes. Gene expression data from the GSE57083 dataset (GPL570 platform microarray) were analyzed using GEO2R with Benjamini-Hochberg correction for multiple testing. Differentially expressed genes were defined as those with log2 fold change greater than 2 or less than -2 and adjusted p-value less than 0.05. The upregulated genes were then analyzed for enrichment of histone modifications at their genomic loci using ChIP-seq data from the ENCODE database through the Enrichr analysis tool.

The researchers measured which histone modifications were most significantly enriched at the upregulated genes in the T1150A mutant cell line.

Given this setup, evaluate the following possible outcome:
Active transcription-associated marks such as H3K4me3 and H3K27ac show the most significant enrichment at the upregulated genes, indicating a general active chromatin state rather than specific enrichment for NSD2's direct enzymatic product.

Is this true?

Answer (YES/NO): NO